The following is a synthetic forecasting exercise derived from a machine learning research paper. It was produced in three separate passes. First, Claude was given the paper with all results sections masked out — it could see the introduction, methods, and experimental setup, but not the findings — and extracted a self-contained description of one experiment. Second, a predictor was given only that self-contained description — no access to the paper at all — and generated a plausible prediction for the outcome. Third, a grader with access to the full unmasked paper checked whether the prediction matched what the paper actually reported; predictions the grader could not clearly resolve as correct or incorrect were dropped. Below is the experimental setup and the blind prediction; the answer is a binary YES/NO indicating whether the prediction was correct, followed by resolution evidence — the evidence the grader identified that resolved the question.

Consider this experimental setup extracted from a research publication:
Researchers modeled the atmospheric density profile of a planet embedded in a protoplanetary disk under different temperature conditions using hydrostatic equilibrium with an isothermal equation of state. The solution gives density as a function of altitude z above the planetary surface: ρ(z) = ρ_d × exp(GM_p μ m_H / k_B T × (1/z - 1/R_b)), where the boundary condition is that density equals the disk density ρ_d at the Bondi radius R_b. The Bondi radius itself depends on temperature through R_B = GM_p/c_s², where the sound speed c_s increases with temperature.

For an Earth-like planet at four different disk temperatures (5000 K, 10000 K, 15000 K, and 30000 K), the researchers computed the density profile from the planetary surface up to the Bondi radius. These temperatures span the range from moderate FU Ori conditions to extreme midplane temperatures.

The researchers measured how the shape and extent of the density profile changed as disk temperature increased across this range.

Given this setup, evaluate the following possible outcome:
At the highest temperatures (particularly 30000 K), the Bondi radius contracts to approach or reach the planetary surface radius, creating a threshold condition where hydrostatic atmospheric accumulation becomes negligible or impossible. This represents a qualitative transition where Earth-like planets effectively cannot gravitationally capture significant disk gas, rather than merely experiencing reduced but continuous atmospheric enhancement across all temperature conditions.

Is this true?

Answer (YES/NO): YES